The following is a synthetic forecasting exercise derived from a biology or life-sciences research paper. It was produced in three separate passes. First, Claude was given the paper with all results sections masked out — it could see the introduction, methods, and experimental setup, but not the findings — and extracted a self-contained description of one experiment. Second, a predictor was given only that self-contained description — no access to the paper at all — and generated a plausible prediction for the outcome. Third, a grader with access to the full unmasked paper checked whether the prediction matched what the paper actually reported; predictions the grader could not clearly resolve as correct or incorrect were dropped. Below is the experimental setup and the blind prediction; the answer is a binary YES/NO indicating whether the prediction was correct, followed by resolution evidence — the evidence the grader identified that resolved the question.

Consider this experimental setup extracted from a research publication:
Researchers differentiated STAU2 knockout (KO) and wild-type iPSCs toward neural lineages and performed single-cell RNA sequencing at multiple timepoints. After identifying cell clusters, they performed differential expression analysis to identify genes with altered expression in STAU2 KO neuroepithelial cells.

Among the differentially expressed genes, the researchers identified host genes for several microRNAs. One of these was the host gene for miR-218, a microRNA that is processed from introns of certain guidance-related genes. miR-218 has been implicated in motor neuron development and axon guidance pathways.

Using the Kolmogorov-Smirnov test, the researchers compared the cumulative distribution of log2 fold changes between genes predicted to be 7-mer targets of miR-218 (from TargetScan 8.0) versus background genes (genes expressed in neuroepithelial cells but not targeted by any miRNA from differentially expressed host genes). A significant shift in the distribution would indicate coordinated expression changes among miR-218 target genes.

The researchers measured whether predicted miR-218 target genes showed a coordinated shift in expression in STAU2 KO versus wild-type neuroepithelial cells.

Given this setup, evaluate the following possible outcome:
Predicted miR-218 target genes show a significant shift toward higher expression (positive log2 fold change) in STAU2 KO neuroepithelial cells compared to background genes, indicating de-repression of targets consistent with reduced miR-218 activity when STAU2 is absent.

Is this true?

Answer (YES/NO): NO